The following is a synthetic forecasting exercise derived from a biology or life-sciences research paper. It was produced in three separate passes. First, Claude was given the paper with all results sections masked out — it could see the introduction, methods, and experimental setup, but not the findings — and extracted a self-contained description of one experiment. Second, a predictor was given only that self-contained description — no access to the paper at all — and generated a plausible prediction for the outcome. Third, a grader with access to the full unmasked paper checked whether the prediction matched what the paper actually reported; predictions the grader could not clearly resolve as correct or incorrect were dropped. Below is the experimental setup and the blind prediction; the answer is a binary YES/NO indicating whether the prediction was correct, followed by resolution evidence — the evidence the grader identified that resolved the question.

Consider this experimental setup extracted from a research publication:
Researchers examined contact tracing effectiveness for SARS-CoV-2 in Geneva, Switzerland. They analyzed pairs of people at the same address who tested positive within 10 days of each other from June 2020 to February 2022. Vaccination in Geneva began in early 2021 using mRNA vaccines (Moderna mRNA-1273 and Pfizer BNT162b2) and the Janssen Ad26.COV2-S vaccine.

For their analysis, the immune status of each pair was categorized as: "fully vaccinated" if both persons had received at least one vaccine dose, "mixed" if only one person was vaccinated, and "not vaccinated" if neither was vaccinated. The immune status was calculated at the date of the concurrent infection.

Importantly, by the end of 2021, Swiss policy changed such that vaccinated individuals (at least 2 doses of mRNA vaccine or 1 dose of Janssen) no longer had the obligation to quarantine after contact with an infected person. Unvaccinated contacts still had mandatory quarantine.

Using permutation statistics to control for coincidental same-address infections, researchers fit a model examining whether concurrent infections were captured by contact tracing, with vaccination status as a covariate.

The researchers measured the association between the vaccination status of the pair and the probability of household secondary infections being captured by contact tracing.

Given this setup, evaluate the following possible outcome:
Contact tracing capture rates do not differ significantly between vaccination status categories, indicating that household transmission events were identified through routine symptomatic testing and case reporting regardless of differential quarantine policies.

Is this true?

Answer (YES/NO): NO